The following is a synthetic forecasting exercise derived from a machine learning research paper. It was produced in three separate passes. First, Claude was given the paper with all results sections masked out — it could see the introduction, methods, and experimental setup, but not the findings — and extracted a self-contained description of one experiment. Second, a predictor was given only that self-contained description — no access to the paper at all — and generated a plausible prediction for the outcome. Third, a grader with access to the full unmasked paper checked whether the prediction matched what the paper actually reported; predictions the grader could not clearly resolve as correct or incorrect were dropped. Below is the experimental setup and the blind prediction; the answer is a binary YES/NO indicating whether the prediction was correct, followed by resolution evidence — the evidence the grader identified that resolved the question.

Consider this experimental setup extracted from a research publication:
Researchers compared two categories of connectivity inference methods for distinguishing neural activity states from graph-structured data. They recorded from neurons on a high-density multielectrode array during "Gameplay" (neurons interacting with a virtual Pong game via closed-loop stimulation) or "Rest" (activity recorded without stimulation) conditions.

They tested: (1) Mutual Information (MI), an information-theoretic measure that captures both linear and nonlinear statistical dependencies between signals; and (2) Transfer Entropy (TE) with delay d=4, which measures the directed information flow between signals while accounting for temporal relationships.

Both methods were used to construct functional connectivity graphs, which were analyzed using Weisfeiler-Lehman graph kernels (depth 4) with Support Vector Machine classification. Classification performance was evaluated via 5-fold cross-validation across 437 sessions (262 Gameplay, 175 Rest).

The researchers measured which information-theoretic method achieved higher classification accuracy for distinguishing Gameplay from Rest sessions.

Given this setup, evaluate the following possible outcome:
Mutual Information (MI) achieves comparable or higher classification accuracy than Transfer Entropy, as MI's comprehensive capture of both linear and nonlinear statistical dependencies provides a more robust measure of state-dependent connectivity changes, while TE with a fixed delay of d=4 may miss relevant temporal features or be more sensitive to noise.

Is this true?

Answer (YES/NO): NO